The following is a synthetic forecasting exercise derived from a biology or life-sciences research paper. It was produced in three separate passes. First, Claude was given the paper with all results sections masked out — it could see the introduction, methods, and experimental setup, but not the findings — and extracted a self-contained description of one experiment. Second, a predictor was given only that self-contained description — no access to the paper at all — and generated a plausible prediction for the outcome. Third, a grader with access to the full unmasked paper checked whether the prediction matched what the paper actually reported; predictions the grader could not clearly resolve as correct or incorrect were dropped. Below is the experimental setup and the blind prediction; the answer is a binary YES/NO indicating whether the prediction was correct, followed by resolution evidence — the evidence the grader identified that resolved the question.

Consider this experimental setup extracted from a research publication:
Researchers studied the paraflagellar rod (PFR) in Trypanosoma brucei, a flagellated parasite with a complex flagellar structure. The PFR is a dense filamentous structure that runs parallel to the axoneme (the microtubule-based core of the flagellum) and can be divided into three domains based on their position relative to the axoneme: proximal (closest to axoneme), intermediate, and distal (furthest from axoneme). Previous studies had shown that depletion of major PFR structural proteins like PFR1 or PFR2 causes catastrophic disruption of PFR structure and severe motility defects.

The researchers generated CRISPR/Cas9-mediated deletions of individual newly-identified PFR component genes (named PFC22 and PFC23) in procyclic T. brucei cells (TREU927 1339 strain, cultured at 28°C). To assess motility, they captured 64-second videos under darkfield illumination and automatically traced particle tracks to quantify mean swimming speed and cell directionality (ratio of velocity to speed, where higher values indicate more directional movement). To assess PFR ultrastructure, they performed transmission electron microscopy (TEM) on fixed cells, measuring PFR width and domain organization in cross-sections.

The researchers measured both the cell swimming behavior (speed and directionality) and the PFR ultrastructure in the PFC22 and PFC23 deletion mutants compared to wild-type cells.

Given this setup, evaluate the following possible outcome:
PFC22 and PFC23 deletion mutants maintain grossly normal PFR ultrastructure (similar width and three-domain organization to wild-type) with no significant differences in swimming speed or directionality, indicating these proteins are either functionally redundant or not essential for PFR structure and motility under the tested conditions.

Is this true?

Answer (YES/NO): NO